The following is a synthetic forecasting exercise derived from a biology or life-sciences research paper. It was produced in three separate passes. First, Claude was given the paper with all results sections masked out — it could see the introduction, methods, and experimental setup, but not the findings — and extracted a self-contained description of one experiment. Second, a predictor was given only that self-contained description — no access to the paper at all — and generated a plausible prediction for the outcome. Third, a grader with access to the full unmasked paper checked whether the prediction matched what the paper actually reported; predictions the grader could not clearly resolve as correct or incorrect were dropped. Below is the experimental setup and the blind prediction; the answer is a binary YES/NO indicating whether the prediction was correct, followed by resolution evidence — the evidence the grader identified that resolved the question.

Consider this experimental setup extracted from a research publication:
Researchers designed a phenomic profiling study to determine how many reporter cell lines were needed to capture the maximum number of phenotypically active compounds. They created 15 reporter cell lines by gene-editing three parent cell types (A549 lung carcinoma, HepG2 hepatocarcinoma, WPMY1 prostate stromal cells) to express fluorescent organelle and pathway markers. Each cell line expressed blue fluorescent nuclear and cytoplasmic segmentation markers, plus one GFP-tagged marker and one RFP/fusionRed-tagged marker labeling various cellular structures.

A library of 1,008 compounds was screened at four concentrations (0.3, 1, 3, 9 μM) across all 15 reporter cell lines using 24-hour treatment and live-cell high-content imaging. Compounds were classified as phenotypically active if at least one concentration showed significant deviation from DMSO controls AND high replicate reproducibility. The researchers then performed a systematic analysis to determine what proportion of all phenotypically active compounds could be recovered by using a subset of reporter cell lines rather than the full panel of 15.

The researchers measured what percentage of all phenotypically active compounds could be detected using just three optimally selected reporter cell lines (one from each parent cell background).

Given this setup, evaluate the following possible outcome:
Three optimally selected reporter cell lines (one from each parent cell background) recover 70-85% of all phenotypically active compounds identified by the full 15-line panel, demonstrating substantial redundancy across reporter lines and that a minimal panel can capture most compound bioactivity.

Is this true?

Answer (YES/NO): NO